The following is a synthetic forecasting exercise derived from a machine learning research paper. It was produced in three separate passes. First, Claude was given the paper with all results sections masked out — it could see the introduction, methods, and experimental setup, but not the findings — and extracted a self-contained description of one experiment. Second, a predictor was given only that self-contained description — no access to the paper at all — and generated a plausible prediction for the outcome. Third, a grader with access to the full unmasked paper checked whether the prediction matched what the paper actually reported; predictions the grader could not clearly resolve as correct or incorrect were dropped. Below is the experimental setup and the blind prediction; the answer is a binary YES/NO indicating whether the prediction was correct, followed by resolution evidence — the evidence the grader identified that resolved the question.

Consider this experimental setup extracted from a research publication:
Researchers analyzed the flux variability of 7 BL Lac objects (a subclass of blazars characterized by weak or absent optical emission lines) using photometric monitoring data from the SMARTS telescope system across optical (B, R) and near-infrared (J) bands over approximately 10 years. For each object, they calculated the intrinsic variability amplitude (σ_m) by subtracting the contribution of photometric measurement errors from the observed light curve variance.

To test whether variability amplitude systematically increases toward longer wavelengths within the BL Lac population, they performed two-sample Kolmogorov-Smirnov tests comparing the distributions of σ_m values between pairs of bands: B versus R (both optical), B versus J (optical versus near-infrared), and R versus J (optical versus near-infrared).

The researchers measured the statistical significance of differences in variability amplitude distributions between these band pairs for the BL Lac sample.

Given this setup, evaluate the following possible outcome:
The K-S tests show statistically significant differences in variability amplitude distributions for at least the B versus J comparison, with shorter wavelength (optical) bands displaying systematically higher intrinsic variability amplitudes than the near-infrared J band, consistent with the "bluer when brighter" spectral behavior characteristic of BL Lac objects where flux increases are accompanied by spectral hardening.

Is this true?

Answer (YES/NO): NO